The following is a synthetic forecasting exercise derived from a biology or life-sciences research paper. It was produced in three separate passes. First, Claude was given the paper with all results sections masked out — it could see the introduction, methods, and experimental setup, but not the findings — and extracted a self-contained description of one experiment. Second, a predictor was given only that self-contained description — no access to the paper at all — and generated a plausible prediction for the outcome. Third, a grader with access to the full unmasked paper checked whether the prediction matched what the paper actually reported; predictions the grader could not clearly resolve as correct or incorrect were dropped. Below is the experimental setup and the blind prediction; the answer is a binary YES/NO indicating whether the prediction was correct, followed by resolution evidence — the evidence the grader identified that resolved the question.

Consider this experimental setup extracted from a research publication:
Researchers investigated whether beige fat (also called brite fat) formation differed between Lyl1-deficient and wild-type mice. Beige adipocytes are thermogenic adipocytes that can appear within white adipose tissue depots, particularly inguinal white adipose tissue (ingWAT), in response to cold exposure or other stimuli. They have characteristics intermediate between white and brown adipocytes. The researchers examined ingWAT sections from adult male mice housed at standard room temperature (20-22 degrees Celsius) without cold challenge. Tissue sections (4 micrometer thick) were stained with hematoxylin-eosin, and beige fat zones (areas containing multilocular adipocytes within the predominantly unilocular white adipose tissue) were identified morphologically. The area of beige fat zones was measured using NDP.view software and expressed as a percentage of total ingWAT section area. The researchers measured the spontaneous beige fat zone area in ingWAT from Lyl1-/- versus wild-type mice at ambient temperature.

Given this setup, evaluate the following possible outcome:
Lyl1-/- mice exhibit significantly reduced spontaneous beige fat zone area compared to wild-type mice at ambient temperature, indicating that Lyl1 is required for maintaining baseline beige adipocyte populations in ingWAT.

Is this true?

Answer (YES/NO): YES